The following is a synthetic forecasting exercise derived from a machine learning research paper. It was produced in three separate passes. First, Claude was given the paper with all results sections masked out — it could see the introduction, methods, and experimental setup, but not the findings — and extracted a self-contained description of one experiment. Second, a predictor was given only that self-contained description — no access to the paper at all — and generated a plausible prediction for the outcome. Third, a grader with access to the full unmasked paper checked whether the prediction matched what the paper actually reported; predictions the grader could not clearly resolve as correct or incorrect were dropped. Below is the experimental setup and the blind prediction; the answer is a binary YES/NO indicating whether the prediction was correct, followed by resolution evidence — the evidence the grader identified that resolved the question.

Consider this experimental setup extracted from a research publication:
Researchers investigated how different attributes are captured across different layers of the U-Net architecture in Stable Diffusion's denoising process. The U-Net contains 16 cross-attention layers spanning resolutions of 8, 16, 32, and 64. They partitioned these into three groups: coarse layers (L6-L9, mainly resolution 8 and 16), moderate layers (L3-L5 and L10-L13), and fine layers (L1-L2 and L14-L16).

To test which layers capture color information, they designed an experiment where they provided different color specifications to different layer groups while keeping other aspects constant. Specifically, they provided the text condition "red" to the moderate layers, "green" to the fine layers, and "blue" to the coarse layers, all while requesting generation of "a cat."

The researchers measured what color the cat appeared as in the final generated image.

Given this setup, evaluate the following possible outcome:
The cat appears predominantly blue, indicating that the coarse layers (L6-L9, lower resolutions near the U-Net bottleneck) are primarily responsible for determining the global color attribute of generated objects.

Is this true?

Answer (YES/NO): NO